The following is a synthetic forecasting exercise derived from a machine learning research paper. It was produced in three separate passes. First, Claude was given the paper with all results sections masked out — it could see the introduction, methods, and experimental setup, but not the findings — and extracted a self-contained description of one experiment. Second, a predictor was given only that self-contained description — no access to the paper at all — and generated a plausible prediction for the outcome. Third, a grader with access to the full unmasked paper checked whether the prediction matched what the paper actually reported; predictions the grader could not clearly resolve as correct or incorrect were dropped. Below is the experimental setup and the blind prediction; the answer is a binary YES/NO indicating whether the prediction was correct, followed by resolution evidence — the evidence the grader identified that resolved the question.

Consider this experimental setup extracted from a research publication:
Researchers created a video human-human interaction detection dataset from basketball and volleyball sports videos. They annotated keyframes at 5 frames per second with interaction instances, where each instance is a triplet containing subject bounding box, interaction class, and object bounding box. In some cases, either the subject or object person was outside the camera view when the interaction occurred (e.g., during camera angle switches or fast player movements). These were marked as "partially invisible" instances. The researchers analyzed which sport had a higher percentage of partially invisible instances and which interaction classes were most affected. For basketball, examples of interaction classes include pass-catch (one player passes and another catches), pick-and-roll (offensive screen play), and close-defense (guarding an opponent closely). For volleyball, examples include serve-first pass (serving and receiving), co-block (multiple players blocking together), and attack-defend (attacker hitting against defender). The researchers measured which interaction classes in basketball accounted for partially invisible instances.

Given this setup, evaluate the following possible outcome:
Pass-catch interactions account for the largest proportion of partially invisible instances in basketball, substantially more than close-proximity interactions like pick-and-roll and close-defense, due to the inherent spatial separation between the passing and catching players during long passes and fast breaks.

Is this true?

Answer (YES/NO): YES